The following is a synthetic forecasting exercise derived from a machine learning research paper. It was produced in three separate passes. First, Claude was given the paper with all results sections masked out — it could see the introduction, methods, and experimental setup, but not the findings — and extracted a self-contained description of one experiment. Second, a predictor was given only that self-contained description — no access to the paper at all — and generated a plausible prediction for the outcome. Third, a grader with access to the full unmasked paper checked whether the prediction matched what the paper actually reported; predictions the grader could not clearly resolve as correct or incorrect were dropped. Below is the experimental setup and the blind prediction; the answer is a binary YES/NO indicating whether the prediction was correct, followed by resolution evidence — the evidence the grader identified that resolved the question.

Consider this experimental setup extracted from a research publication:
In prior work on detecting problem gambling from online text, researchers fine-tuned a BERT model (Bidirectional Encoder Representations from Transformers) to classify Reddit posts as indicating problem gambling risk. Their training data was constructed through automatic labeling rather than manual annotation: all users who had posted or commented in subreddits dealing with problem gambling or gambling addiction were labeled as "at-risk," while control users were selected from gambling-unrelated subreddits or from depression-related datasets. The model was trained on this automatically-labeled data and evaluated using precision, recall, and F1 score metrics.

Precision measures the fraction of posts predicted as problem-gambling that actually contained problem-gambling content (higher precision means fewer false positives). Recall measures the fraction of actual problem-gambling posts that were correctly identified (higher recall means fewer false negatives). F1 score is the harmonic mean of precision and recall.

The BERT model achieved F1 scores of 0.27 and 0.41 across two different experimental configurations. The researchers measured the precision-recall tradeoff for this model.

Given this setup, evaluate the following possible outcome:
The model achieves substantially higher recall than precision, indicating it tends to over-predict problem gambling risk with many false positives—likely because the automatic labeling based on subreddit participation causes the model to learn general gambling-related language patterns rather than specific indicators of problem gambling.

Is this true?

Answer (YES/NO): YES